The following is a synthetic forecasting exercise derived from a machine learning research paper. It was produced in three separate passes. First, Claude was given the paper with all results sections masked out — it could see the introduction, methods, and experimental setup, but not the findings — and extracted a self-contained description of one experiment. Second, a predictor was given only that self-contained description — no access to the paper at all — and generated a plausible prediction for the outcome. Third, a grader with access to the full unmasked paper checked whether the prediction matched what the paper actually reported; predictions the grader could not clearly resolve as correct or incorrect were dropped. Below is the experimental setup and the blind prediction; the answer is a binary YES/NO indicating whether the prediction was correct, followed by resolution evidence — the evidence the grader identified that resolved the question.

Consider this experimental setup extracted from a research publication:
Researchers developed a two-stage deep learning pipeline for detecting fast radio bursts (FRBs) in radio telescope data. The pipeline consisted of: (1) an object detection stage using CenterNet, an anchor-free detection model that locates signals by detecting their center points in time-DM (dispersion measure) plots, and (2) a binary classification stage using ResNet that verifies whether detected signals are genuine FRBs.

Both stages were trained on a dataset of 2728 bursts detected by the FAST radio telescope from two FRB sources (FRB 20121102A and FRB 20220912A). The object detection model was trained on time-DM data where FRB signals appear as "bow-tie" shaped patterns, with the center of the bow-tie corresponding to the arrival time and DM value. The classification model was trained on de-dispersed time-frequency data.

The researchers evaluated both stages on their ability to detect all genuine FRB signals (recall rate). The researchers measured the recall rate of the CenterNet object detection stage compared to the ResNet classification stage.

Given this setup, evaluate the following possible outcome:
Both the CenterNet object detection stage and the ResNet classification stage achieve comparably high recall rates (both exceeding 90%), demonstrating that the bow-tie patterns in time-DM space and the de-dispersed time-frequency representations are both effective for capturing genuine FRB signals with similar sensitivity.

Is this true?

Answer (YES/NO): NO